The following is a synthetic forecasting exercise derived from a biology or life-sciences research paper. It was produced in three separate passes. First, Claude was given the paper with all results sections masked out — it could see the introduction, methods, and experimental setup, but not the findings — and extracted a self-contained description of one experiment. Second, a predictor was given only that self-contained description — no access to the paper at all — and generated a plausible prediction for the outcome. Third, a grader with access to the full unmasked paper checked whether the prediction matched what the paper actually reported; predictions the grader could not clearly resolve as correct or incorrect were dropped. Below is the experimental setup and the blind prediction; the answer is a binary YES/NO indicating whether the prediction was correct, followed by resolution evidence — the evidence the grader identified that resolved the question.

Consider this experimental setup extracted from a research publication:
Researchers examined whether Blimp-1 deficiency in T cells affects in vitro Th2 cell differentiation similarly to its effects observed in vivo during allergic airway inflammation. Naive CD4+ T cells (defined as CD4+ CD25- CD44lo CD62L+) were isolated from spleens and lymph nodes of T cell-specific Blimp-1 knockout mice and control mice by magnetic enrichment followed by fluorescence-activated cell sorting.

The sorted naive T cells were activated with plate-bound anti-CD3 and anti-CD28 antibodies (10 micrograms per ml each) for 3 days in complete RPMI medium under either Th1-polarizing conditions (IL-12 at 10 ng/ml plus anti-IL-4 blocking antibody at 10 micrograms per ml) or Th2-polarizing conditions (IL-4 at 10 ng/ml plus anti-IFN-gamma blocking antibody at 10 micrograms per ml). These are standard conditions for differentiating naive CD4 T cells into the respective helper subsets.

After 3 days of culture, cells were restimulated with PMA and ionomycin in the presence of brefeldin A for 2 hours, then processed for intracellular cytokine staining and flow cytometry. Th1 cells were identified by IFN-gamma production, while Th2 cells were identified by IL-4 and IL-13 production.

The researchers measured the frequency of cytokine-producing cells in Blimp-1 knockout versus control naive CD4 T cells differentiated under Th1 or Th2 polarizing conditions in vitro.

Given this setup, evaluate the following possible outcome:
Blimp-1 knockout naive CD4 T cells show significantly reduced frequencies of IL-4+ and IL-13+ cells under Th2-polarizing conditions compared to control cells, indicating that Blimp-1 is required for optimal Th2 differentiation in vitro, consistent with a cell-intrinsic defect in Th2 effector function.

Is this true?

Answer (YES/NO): NO